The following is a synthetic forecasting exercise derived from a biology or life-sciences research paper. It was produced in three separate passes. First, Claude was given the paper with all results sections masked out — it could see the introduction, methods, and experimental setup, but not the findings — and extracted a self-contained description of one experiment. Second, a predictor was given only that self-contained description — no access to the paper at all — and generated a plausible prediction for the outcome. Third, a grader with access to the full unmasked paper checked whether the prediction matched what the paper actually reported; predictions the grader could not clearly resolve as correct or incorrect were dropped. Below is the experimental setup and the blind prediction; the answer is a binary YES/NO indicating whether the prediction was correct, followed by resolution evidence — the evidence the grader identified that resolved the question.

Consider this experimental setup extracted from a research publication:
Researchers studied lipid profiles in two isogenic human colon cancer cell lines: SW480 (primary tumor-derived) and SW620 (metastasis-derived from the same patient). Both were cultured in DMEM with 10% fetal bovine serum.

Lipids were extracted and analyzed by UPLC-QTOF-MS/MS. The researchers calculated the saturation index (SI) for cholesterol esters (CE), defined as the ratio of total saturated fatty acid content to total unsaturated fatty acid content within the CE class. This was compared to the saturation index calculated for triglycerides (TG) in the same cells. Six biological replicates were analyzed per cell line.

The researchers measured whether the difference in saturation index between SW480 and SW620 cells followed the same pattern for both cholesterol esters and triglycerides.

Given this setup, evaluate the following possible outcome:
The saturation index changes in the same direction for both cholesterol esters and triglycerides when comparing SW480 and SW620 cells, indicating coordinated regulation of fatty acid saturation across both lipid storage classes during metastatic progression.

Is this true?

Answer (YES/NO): YES